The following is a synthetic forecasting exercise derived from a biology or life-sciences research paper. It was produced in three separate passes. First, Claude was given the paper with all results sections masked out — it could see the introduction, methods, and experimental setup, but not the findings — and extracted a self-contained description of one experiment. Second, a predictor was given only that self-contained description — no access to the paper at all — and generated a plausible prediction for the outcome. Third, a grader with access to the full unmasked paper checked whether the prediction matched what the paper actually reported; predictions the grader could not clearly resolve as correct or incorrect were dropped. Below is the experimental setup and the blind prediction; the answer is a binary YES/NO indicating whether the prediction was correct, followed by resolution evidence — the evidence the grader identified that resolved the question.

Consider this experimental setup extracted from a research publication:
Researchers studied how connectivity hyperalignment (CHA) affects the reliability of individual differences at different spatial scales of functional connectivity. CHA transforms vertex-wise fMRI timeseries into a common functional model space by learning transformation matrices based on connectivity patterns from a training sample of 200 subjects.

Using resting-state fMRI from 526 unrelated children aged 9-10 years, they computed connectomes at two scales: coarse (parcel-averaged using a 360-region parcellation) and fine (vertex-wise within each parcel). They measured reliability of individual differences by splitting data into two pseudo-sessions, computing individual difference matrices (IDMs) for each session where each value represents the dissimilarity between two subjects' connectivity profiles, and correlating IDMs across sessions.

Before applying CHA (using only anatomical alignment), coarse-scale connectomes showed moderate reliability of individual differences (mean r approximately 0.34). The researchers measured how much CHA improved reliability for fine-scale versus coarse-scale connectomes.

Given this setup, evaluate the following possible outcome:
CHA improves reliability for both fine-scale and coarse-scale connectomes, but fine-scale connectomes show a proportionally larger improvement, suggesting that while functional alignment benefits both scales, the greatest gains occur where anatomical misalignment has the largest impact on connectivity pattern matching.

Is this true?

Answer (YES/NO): YES